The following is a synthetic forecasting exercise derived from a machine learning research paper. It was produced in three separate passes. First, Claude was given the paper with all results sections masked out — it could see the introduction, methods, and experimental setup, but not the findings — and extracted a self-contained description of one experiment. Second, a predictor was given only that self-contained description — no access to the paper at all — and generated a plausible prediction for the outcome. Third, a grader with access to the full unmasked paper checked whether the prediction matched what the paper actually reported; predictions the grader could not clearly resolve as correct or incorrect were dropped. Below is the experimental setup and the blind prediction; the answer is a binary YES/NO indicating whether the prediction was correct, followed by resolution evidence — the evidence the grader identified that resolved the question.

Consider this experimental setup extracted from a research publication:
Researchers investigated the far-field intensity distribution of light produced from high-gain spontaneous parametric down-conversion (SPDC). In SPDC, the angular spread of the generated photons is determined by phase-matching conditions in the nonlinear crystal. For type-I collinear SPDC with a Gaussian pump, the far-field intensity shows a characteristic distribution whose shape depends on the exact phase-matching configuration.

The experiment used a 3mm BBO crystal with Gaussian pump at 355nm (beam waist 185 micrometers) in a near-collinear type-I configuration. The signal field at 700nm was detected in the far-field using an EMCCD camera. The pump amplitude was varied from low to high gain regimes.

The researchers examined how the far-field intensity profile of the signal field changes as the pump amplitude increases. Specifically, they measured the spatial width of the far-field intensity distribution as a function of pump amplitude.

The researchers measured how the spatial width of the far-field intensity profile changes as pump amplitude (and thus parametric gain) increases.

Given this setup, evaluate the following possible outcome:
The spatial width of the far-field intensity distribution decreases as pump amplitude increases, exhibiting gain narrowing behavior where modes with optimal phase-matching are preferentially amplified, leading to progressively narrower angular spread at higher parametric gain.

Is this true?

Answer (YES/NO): NO